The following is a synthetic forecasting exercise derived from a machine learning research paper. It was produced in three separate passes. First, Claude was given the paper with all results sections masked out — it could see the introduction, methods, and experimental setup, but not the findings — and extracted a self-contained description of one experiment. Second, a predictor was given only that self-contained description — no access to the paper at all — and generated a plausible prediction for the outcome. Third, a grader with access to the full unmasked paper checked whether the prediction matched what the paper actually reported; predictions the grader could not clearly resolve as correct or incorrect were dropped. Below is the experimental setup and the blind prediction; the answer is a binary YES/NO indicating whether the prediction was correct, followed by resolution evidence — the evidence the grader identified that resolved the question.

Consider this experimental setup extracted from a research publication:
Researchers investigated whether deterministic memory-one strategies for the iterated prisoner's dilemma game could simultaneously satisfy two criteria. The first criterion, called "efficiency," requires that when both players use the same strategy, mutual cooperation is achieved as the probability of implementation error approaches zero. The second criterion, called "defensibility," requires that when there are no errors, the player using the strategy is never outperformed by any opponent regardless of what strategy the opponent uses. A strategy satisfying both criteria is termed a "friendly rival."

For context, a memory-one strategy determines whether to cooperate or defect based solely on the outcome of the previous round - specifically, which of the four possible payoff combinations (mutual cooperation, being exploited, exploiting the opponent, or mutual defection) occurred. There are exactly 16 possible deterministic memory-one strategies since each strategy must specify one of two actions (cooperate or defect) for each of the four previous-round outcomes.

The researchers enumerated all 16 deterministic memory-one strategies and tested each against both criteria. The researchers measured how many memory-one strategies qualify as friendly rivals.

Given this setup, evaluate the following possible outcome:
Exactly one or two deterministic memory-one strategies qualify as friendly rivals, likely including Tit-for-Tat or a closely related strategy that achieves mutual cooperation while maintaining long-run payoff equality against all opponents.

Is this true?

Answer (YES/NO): NO